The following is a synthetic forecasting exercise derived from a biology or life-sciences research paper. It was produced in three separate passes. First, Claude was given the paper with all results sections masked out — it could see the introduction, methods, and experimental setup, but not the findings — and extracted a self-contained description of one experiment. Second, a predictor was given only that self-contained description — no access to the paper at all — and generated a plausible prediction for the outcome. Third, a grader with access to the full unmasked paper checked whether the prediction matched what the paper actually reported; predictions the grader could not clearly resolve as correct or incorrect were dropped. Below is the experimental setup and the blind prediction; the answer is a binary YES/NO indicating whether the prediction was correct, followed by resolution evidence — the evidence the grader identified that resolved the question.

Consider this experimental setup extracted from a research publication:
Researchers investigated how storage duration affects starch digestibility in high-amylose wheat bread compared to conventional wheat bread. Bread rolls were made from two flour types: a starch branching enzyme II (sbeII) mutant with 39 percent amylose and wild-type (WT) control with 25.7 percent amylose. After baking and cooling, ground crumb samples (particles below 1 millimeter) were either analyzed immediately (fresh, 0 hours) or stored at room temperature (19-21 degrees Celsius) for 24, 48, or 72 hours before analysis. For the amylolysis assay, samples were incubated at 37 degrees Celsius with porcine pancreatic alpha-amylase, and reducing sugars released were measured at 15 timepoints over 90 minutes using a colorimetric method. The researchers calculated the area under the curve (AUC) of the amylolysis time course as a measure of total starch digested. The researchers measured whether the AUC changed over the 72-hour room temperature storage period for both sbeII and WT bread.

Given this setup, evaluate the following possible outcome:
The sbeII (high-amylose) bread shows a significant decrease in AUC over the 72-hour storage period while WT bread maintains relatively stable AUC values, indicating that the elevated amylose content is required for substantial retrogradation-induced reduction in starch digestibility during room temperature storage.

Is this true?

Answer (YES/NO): NO